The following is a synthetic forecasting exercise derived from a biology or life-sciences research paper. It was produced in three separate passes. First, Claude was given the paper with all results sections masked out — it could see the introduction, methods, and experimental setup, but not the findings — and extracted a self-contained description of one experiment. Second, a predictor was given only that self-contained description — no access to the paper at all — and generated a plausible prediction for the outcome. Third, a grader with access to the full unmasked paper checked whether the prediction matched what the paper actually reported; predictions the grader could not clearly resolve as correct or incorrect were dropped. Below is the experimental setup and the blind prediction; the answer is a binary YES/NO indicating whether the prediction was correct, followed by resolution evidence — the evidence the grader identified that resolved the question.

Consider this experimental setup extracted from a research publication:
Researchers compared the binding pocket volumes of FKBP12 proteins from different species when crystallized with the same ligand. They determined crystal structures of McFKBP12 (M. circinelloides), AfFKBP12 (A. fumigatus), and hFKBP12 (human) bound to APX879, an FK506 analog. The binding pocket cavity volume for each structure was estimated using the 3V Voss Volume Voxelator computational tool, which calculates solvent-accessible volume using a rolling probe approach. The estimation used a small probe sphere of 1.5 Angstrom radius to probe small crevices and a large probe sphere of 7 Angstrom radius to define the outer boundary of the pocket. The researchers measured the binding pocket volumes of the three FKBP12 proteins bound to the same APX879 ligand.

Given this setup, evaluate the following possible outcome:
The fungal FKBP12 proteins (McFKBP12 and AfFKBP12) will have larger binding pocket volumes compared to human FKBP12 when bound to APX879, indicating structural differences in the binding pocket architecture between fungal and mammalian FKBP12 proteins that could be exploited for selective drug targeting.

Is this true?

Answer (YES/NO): NO